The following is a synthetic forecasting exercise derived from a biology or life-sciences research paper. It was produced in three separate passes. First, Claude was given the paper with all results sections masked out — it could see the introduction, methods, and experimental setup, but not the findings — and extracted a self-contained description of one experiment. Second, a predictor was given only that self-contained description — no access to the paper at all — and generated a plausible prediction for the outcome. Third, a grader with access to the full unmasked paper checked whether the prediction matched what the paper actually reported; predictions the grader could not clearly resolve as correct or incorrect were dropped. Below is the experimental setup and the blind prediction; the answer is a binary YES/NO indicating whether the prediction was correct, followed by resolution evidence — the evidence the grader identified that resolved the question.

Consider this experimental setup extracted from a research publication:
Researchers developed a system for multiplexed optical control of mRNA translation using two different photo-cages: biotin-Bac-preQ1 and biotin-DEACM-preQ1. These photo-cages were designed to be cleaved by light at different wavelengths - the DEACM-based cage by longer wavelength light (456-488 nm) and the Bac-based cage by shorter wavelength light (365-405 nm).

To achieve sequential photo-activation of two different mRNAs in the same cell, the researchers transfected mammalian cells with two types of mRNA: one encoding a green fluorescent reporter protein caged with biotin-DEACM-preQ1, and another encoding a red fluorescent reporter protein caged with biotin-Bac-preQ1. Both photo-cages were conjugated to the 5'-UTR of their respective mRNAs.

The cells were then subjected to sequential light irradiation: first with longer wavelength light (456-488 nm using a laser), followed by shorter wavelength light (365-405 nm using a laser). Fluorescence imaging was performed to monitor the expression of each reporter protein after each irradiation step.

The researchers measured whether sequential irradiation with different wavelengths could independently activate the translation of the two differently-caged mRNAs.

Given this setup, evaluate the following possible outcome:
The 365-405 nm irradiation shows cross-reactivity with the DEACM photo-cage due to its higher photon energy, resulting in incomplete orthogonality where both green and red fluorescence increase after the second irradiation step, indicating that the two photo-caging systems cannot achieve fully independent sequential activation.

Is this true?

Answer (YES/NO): NO